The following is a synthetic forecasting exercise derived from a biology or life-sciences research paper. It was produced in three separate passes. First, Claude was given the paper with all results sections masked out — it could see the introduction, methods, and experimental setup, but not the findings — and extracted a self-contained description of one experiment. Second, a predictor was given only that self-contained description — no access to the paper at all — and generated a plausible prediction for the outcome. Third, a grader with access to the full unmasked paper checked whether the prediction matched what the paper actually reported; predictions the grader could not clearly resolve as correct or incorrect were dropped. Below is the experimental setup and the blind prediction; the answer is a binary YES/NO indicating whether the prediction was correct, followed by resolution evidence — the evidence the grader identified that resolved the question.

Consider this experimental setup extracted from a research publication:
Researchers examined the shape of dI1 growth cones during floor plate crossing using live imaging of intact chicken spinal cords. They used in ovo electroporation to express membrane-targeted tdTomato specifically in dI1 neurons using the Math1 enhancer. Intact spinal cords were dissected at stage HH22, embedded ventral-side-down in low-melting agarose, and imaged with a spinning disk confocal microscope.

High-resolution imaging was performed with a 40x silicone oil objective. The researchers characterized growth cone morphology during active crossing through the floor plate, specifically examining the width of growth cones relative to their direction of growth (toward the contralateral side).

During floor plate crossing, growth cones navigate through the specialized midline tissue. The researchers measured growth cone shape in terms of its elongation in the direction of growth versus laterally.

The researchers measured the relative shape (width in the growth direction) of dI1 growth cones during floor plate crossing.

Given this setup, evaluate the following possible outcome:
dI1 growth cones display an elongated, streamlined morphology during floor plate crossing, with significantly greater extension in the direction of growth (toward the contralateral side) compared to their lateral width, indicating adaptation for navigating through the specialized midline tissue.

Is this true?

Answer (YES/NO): NO